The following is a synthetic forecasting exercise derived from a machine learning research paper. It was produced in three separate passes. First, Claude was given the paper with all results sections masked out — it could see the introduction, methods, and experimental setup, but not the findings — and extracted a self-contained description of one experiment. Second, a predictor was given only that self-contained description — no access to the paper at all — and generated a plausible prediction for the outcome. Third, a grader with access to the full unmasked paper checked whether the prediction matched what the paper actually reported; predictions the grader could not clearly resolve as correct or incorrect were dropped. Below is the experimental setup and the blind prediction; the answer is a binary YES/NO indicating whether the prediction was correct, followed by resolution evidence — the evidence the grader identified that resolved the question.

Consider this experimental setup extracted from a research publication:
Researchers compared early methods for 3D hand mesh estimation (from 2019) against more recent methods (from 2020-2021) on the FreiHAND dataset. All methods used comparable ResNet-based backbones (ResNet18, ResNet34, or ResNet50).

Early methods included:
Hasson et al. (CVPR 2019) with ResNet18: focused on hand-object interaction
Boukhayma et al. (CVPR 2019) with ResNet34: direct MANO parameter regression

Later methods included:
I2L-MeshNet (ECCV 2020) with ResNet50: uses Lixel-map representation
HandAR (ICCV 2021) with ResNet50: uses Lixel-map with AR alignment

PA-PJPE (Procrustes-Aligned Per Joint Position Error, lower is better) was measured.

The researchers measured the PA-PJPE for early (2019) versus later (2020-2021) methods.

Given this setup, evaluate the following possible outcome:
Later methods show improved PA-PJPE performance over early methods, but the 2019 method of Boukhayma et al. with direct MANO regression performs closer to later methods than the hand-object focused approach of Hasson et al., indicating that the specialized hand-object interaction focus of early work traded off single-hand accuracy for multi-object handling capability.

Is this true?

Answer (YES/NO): NO